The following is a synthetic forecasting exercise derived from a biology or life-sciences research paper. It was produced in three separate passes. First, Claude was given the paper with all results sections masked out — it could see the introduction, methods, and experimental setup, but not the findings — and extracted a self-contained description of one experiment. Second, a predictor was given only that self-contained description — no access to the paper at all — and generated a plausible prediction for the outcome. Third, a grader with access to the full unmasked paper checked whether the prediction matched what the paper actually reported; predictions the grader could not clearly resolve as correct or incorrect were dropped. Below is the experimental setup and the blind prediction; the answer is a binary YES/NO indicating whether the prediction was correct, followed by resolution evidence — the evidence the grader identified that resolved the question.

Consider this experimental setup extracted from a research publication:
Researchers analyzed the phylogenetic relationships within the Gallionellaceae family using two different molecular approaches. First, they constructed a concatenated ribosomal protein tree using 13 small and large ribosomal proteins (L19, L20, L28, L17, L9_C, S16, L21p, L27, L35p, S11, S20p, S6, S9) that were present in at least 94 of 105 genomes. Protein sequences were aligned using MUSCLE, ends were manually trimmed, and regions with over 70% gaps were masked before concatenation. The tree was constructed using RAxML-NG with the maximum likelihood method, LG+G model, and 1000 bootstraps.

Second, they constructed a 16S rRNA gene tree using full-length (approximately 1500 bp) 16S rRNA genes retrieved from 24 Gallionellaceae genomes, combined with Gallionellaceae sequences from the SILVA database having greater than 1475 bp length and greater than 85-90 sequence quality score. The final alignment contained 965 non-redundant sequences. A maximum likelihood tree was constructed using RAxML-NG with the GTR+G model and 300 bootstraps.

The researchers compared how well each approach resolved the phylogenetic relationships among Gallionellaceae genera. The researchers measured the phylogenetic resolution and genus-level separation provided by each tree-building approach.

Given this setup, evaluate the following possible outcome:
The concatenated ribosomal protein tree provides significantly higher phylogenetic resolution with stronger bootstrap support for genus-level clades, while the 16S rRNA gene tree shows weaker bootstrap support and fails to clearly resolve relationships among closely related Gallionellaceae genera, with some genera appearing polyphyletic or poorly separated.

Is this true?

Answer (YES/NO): YES